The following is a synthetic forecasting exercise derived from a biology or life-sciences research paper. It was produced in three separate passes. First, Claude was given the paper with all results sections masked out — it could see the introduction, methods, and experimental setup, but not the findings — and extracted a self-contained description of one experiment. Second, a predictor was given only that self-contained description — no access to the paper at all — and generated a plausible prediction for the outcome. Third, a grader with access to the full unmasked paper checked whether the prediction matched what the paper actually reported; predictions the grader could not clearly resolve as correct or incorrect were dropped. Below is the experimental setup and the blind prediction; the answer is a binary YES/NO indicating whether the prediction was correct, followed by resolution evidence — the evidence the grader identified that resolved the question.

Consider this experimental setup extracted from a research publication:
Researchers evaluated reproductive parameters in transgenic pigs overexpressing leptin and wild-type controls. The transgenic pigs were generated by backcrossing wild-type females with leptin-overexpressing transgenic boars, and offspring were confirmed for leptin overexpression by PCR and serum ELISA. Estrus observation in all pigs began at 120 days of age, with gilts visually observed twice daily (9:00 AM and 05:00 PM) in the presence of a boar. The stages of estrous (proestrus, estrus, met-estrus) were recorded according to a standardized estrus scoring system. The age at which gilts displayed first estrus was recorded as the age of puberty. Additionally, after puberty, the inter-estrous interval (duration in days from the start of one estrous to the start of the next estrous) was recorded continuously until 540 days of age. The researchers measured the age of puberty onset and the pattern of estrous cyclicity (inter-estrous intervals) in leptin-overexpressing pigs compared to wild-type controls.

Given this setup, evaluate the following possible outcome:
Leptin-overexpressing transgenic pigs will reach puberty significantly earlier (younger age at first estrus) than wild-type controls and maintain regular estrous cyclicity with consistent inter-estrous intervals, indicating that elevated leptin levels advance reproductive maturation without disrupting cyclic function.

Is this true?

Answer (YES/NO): NO